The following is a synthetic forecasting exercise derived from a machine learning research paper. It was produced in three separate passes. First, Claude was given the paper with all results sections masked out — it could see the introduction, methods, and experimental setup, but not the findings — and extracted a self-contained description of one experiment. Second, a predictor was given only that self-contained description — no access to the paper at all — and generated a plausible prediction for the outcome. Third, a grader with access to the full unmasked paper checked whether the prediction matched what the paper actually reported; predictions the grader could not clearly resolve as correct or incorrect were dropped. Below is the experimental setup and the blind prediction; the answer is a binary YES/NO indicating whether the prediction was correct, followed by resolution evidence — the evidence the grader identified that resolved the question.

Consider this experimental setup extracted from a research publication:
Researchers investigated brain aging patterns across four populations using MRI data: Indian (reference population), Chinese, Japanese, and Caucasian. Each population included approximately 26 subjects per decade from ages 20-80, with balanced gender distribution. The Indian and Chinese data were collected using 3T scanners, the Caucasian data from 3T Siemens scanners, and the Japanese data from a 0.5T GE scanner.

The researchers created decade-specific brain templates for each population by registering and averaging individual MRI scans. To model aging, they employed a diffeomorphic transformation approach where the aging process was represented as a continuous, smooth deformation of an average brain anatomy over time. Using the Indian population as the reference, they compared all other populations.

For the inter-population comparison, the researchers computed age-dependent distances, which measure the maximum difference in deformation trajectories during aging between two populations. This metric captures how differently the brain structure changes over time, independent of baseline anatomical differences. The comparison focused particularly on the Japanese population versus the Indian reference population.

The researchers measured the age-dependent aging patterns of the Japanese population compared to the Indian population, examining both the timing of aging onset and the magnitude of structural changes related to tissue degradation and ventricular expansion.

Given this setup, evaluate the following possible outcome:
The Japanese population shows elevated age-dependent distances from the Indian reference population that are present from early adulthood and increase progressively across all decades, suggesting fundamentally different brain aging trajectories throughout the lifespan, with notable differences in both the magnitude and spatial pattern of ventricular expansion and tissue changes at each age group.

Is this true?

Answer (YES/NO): NO